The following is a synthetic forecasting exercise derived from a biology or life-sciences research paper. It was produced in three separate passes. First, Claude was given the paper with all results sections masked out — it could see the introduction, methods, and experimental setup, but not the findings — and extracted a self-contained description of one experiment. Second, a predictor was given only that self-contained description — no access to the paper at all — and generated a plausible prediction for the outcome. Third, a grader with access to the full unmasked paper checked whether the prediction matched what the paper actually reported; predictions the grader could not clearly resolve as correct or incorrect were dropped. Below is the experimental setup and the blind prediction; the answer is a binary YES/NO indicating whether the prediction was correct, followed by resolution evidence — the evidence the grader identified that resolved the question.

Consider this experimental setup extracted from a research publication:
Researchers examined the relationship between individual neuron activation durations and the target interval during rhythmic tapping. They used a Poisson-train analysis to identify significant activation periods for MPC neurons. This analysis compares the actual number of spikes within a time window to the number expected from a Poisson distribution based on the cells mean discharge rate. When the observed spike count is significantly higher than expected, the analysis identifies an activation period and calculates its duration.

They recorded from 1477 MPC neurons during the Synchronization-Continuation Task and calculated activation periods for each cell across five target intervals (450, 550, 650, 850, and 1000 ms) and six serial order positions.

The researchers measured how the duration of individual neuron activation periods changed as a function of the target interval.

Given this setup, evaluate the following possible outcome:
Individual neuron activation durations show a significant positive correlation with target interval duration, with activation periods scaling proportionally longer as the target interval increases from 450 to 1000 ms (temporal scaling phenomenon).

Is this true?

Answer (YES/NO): YES